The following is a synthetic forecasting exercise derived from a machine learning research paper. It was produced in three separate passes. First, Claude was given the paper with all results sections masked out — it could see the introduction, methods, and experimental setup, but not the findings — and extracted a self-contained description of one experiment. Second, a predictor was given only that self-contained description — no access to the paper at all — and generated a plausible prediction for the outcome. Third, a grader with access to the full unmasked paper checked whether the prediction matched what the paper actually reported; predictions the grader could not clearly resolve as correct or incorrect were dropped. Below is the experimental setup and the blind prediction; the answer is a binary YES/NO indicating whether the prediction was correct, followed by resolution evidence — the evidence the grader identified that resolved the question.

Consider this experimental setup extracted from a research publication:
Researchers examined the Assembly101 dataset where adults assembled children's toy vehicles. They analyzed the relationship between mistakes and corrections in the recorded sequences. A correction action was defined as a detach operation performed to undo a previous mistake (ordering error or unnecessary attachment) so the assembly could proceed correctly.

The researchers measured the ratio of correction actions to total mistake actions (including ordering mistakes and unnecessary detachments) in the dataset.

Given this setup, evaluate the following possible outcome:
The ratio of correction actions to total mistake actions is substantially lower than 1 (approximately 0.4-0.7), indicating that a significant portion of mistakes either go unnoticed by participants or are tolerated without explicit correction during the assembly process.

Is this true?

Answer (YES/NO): YES